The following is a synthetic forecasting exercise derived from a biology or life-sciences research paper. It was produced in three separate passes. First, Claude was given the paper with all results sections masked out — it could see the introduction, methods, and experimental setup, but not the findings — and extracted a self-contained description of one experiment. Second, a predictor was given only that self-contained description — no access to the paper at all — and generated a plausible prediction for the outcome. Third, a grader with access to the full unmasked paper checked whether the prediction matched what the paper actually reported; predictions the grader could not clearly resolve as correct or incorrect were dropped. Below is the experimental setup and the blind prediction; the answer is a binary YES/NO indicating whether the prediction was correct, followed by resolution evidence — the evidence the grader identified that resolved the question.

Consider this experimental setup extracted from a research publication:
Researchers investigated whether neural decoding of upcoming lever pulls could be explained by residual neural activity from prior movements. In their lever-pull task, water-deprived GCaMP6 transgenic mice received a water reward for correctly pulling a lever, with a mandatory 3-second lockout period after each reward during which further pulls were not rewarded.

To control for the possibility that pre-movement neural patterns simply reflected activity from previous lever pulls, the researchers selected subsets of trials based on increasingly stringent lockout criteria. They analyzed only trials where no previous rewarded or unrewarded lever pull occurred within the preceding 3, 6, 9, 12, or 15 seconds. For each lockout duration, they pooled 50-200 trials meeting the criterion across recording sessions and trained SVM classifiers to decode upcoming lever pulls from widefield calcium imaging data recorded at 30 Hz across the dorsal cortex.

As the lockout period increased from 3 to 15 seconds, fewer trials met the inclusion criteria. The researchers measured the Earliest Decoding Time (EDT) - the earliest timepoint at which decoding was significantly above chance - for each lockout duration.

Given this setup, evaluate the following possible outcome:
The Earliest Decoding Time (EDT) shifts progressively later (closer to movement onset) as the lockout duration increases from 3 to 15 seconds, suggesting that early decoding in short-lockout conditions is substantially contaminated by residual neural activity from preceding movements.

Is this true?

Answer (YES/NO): YES